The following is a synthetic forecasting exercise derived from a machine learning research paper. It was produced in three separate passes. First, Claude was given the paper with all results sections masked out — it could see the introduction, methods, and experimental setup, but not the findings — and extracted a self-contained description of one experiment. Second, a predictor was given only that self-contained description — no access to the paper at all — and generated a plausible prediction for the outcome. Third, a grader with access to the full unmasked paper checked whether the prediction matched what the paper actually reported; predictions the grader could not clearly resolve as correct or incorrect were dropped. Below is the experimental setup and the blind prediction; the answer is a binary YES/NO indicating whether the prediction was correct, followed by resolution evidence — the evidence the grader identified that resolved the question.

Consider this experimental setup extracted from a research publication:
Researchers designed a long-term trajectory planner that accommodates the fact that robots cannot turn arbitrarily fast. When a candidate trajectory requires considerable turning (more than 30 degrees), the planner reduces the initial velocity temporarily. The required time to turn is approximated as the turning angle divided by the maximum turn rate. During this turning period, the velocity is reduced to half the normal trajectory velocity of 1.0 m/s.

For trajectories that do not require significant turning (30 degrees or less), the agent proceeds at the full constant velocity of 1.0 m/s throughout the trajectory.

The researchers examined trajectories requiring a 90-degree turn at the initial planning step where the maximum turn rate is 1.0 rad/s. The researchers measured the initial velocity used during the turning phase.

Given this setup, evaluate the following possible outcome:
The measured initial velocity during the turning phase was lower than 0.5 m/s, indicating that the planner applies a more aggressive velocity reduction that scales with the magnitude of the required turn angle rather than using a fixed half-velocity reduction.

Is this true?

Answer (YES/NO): NO